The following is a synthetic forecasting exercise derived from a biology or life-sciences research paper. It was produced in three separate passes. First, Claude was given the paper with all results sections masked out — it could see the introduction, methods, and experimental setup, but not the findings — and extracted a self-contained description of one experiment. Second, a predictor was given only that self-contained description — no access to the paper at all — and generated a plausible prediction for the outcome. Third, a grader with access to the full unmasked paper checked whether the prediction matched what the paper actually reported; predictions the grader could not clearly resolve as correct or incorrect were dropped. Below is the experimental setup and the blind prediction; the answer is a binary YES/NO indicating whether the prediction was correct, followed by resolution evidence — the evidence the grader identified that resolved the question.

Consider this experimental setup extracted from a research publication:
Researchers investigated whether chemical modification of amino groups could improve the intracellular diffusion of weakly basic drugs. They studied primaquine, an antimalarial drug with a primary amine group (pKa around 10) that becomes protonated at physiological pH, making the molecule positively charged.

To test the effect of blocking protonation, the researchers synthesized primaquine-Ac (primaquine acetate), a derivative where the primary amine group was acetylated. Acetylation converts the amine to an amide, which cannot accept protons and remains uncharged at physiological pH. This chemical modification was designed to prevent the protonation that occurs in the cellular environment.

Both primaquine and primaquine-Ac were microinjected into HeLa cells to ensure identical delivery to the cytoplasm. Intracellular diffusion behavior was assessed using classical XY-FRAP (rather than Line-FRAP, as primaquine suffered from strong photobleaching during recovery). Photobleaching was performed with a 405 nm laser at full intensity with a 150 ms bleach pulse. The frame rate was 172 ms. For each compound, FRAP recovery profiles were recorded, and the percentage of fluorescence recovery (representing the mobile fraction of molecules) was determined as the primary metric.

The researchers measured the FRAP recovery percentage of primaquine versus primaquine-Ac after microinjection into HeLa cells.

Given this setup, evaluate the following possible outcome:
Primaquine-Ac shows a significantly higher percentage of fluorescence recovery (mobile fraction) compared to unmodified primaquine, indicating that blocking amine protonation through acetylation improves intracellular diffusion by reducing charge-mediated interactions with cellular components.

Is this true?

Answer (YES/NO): YES